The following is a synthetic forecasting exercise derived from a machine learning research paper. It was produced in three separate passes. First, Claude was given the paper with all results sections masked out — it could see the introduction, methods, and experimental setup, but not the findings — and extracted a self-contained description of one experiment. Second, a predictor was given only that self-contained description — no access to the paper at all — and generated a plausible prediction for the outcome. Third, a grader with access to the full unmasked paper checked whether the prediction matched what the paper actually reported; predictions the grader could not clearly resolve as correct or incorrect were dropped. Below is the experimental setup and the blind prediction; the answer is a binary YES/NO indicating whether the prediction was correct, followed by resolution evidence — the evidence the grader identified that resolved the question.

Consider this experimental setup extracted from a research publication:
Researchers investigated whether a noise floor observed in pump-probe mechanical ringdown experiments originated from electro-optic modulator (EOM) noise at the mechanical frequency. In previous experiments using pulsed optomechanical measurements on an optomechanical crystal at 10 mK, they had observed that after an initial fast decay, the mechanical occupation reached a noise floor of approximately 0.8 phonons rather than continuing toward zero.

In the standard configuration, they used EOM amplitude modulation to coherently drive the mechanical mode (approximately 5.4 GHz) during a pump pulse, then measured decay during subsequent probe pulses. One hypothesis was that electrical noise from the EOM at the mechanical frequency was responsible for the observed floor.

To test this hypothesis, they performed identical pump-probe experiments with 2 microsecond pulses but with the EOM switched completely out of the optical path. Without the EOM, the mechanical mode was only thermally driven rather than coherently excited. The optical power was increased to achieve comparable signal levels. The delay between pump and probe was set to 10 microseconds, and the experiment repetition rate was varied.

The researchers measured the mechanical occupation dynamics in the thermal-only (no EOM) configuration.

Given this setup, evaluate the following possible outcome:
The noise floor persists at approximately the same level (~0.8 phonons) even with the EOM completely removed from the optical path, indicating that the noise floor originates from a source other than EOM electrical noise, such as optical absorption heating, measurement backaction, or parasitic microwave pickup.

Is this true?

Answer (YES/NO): YES